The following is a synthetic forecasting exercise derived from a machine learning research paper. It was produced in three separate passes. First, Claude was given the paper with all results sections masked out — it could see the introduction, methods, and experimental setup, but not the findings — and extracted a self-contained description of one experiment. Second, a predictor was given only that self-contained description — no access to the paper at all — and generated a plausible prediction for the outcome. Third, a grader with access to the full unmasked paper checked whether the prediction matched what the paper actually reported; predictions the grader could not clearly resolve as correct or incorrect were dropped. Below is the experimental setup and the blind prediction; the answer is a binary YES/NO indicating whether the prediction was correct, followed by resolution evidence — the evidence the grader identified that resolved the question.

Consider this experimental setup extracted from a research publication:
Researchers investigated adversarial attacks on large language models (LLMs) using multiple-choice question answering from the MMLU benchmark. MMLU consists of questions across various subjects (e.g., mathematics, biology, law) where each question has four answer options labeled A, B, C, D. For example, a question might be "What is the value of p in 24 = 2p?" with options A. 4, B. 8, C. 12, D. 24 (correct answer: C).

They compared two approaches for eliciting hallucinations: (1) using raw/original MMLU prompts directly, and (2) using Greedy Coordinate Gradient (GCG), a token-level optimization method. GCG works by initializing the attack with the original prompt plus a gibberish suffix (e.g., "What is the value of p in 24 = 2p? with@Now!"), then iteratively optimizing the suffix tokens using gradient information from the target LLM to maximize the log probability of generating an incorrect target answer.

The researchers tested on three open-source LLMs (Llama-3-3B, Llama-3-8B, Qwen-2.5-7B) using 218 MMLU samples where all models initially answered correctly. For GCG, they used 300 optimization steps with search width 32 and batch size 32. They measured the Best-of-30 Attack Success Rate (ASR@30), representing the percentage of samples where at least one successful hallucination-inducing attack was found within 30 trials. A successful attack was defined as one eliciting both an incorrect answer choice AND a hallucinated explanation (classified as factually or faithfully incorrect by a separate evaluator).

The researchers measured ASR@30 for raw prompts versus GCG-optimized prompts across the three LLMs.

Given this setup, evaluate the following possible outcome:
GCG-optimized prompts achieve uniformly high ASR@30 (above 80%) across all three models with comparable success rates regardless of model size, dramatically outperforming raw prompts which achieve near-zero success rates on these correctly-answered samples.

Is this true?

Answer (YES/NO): NO